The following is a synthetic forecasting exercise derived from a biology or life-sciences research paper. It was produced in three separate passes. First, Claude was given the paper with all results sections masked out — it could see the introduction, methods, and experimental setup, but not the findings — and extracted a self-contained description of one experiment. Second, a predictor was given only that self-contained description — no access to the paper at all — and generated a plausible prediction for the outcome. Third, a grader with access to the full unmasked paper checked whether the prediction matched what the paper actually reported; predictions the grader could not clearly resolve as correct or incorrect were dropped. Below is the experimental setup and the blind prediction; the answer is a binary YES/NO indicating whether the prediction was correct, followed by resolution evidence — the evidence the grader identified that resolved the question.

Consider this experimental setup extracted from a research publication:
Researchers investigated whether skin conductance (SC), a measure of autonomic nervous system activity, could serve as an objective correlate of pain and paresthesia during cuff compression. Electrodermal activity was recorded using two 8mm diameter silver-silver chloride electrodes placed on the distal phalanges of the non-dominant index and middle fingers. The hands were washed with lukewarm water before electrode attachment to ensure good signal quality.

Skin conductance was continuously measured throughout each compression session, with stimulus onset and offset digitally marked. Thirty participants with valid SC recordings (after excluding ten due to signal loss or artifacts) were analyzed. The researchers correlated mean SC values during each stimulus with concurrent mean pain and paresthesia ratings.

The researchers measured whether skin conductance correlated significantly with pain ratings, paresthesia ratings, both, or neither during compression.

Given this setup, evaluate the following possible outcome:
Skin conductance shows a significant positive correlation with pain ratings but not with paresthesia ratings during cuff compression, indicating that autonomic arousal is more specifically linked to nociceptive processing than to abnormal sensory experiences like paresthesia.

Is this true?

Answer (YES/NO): NO